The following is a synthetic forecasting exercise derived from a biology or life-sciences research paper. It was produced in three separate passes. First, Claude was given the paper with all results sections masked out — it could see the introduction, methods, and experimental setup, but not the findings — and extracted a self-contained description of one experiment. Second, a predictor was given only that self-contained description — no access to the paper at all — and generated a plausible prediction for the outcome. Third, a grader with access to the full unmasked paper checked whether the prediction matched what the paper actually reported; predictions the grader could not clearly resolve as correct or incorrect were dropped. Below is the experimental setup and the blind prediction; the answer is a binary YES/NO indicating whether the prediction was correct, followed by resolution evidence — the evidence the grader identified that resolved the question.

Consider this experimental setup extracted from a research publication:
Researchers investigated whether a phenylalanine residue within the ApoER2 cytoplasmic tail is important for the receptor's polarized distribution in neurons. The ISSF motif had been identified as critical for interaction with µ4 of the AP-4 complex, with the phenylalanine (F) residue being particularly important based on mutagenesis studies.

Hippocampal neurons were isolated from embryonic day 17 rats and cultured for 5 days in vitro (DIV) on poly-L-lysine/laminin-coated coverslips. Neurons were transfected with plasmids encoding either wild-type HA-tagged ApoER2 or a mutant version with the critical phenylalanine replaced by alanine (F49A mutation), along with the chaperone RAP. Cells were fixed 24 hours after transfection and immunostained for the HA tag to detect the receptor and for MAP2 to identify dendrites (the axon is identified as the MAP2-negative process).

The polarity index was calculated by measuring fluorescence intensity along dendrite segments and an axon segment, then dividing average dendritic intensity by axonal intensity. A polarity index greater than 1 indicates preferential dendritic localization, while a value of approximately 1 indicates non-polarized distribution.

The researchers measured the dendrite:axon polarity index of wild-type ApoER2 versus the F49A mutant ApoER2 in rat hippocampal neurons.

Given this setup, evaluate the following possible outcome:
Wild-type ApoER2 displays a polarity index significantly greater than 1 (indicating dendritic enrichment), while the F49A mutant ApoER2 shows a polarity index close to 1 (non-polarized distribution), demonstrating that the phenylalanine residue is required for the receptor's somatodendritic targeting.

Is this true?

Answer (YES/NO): NO